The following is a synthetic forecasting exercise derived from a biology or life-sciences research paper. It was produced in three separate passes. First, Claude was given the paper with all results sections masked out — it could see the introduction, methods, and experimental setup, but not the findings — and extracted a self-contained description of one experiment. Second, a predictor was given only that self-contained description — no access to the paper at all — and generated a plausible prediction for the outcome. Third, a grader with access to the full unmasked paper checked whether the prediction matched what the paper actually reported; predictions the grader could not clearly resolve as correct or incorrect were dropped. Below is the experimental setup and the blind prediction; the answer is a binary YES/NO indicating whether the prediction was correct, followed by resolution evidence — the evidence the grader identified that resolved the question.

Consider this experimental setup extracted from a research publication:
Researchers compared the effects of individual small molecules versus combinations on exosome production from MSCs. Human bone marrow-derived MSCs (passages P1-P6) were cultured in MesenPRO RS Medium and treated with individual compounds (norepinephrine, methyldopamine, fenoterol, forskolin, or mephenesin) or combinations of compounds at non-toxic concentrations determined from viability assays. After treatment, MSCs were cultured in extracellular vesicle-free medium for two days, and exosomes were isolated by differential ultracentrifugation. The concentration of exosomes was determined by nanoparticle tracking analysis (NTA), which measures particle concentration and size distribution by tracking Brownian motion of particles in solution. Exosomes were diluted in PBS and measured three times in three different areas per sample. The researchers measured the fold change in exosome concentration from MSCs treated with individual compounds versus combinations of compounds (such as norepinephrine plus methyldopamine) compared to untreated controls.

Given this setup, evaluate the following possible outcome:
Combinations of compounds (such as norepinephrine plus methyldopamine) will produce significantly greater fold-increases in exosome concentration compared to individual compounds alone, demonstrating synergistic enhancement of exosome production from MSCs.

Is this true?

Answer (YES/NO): NO